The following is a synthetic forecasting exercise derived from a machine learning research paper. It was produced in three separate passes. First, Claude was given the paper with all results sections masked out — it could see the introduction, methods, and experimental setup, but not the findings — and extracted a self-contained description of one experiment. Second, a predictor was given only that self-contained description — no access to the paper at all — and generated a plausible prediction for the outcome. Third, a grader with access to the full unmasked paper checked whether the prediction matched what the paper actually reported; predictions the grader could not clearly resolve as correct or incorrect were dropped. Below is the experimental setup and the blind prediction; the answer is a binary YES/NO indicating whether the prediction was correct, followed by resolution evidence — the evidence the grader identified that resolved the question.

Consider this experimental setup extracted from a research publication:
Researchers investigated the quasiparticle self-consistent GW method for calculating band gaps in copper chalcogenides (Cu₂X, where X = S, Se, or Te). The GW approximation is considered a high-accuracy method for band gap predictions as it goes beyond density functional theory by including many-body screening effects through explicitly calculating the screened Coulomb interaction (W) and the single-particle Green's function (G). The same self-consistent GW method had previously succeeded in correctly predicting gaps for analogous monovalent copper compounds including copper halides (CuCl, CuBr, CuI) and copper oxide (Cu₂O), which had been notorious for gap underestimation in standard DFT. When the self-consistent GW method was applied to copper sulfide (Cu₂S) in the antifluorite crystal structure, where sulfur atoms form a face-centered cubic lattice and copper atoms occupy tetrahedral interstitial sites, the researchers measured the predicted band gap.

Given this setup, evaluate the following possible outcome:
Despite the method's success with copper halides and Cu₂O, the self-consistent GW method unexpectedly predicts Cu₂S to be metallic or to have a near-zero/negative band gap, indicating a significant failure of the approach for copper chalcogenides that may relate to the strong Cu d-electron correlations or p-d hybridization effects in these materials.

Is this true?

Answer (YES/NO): YES